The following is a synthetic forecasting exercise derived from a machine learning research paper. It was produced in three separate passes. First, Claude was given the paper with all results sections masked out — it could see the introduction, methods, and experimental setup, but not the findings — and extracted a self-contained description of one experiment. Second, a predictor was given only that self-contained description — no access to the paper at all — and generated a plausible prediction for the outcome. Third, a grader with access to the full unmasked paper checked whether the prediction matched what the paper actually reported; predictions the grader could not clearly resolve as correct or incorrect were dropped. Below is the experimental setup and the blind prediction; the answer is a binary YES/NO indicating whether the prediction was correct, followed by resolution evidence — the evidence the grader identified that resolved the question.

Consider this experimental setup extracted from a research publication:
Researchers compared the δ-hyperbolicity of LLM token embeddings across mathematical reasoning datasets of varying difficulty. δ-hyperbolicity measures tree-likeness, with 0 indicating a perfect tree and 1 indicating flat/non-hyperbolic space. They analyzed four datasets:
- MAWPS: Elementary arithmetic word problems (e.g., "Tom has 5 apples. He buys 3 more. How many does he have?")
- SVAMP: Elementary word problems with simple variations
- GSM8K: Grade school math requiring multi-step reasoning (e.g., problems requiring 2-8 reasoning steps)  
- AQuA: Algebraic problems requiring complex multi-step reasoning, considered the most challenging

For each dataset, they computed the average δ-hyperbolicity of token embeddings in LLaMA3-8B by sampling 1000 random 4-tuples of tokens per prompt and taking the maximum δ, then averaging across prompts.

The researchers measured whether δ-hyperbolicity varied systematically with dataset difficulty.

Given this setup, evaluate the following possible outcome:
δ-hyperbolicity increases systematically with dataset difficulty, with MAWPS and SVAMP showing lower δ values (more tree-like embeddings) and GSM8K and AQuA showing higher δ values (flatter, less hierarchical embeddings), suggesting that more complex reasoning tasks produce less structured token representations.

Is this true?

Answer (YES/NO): NO